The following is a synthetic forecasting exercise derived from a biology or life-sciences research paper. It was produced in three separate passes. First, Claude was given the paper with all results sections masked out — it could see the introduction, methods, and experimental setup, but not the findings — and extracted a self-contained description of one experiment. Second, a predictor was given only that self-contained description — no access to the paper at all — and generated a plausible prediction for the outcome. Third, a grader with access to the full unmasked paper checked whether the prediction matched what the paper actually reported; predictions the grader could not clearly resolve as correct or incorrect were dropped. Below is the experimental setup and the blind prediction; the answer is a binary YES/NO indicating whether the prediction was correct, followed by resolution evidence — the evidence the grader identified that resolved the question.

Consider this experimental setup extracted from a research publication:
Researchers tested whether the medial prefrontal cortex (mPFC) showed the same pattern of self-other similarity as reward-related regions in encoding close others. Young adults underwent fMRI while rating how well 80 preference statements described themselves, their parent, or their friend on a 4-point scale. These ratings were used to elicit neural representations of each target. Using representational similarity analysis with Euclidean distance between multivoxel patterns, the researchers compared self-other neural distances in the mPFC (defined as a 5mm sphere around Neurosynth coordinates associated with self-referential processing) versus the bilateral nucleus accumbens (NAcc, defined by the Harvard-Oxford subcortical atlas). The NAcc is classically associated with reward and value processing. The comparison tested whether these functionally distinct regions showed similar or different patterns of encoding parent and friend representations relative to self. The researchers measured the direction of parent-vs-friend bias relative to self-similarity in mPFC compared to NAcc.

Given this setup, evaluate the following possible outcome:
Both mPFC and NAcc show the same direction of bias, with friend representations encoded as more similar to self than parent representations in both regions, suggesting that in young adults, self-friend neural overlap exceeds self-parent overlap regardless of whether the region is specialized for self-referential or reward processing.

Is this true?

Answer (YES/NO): NO